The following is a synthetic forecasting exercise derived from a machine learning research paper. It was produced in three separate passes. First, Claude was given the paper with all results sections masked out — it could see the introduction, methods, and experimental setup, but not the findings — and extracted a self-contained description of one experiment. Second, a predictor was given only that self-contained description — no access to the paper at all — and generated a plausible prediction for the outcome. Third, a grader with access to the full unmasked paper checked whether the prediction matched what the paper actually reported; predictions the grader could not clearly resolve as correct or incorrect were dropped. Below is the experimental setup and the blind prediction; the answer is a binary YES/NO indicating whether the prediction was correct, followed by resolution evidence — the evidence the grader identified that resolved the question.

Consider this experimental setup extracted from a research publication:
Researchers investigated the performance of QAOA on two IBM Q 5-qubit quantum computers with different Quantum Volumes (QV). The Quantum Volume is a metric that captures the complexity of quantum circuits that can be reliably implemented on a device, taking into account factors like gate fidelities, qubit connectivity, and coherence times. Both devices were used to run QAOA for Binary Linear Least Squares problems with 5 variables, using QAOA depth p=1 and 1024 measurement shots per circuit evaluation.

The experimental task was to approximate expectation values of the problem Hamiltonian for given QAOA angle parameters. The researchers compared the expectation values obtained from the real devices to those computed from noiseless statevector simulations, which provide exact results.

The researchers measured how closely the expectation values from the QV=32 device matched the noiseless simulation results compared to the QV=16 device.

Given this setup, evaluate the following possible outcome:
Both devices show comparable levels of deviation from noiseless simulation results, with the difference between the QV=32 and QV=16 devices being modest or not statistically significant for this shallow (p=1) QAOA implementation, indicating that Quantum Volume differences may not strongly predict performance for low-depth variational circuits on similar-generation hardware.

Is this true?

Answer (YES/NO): NO